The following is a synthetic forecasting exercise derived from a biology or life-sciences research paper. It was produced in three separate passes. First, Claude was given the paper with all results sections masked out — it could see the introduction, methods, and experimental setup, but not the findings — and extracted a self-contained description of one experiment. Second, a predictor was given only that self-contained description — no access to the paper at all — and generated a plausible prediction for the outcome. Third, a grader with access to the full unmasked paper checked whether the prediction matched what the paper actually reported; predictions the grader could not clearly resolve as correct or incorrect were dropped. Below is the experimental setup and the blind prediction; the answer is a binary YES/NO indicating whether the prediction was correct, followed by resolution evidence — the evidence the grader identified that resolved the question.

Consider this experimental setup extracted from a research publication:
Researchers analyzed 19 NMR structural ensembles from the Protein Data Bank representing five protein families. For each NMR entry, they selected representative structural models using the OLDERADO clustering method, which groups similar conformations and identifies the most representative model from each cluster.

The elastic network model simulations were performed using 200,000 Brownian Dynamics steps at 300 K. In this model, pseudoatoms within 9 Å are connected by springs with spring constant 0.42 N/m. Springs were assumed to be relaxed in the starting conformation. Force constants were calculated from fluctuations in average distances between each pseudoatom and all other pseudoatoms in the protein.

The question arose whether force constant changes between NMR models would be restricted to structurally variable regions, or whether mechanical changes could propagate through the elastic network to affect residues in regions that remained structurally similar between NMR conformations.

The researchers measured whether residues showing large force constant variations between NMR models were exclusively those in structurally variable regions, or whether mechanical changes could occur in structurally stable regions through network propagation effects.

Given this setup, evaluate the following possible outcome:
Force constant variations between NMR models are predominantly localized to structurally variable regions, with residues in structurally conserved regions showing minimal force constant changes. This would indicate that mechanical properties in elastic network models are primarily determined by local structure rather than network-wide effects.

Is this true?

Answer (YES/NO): NO